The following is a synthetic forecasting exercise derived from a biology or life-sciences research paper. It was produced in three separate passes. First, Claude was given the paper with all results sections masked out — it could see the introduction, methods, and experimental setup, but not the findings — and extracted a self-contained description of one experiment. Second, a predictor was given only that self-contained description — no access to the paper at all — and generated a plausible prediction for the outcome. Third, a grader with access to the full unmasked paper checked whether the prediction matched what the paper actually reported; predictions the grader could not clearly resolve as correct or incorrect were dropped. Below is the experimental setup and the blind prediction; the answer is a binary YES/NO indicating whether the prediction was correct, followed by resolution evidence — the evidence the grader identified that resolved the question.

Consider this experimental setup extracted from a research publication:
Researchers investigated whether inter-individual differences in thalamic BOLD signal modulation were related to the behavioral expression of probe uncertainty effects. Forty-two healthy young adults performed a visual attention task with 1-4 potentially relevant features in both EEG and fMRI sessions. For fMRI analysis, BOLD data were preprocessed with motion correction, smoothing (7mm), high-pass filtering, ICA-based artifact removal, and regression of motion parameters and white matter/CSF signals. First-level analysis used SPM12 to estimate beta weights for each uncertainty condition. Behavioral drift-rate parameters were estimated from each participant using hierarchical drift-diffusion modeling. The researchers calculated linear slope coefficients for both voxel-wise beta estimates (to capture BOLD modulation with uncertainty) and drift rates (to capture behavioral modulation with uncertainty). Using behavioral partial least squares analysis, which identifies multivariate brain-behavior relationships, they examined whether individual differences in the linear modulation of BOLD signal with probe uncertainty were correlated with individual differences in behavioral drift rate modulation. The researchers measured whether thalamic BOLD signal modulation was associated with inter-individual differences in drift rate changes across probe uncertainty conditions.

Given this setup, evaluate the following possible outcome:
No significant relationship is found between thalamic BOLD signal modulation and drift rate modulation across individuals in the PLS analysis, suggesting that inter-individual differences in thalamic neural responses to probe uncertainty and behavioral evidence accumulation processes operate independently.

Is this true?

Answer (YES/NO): NO